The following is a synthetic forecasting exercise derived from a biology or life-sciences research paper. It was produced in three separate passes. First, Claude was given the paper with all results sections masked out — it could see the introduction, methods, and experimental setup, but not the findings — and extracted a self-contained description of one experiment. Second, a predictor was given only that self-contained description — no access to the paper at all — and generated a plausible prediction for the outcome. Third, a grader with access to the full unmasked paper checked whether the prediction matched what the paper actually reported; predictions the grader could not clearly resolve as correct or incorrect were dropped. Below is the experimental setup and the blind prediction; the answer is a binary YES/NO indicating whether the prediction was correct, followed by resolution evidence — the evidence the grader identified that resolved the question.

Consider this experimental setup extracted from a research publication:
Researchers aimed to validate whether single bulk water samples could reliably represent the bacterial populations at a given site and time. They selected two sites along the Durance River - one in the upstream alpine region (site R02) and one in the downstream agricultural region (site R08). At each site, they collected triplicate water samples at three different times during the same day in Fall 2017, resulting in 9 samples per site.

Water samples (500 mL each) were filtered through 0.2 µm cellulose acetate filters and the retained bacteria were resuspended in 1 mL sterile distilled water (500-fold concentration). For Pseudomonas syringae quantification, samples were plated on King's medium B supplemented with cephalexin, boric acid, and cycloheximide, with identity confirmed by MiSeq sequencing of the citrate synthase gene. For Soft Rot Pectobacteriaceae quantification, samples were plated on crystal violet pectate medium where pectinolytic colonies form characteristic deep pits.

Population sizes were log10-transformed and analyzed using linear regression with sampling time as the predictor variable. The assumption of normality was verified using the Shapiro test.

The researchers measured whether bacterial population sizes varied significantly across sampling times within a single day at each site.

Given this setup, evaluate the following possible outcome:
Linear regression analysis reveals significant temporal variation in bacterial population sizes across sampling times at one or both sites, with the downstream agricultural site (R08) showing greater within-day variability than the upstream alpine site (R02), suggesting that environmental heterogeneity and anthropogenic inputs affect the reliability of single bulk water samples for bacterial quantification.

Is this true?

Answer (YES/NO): NO